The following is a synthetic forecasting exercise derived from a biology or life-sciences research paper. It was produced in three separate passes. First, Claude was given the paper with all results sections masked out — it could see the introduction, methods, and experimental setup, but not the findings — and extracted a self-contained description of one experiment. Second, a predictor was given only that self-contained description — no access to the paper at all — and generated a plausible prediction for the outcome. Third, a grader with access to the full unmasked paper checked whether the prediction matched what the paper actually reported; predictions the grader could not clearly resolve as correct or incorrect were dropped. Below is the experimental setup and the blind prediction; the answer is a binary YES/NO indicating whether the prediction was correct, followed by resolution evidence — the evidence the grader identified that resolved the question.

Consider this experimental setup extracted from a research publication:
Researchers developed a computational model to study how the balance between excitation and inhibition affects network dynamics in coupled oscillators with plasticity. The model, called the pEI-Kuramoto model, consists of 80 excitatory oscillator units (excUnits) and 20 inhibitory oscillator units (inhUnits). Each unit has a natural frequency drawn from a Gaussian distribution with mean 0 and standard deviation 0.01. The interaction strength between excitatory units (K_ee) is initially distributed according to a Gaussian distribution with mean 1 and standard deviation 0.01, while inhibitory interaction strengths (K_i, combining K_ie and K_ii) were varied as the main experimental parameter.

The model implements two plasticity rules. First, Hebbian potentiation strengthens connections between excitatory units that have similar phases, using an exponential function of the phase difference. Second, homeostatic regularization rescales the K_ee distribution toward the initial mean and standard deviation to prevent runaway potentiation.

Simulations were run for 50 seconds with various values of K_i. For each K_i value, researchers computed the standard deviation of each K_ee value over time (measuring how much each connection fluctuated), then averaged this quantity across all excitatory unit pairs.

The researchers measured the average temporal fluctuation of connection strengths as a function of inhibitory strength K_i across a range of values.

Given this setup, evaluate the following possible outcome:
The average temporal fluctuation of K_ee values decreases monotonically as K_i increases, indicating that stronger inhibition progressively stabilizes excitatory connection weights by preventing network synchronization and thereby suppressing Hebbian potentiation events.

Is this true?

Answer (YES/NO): NO